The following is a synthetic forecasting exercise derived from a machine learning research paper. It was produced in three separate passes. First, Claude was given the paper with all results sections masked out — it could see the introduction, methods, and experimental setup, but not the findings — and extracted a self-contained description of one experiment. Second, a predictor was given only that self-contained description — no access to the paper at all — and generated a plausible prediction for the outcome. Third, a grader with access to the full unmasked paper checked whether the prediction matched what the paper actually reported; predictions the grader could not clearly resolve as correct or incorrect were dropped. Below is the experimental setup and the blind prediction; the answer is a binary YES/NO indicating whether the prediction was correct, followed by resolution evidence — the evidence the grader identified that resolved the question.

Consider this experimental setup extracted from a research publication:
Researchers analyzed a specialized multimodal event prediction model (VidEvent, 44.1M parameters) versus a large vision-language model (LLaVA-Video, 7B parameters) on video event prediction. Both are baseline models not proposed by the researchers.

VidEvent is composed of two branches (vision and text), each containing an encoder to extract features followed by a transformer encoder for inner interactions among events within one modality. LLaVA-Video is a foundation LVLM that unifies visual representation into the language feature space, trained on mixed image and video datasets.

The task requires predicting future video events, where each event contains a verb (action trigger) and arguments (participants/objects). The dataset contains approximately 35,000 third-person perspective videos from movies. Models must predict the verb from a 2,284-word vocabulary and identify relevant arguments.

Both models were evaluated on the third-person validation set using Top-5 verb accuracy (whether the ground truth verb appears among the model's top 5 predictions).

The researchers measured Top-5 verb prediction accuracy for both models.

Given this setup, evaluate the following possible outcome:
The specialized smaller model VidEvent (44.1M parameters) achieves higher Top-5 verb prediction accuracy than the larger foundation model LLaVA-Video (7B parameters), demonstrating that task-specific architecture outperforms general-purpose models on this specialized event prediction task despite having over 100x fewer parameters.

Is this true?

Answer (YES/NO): YES